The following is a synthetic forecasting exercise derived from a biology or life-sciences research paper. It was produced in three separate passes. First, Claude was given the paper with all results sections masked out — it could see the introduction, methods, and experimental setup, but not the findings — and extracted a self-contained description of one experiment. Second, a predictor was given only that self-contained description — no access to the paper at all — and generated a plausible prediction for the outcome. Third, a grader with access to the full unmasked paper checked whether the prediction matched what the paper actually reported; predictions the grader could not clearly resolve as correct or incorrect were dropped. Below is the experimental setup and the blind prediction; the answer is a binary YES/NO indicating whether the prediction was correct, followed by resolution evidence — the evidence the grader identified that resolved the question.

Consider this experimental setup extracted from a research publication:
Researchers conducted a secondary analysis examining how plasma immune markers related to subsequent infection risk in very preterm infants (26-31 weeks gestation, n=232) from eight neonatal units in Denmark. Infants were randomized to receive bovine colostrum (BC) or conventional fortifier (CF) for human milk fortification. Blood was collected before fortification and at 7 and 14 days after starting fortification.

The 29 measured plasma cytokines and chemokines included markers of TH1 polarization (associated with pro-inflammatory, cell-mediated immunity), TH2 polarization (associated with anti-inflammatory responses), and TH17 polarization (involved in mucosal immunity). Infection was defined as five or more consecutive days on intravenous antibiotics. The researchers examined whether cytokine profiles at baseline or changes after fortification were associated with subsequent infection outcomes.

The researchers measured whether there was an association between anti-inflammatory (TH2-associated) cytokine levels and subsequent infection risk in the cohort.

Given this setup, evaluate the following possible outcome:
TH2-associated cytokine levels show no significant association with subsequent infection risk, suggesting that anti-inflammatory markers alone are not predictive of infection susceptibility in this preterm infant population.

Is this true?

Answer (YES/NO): NO